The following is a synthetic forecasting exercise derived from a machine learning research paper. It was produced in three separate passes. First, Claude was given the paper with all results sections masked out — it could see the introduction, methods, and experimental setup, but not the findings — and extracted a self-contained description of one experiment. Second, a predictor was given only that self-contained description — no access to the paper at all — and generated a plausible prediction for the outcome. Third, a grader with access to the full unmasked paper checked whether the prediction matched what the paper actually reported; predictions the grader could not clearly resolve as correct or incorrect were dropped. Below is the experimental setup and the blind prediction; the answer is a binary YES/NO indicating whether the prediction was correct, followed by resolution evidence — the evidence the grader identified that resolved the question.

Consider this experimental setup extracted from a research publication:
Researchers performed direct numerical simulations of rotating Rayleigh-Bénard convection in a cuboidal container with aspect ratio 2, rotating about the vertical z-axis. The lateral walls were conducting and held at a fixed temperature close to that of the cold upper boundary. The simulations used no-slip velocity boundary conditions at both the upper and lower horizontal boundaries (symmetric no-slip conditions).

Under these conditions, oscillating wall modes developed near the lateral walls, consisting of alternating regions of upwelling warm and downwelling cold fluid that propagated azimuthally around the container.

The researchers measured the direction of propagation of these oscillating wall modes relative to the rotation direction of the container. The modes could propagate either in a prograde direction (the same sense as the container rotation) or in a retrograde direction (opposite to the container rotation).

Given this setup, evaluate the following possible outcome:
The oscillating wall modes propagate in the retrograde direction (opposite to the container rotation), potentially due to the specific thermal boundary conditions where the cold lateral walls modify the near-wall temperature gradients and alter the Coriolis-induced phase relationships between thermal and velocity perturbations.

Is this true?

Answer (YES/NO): YES